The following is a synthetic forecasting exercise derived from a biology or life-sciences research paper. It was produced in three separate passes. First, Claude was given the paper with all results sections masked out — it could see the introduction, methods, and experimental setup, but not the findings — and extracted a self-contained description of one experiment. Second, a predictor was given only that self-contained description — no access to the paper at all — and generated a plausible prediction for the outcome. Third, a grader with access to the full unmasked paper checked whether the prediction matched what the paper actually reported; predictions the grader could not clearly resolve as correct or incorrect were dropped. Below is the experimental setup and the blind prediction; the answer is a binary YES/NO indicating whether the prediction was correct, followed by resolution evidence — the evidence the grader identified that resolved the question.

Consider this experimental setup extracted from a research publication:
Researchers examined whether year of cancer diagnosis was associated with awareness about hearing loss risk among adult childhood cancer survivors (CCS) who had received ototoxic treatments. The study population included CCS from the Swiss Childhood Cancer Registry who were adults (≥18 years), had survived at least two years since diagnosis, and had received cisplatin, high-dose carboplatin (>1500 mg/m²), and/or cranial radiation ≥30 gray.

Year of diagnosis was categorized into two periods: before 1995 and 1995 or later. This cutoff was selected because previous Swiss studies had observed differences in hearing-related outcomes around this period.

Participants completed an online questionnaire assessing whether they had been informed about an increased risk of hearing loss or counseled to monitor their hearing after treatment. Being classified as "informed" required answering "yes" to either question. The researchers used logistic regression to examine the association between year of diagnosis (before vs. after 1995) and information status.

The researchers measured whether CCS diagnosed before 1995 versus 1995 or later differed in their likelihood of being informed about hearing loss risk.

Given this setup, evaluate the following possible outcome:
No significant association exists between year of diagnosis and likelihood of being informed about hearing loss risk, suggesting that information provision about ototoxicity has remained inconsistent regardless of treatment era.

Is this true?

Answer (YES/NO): NO